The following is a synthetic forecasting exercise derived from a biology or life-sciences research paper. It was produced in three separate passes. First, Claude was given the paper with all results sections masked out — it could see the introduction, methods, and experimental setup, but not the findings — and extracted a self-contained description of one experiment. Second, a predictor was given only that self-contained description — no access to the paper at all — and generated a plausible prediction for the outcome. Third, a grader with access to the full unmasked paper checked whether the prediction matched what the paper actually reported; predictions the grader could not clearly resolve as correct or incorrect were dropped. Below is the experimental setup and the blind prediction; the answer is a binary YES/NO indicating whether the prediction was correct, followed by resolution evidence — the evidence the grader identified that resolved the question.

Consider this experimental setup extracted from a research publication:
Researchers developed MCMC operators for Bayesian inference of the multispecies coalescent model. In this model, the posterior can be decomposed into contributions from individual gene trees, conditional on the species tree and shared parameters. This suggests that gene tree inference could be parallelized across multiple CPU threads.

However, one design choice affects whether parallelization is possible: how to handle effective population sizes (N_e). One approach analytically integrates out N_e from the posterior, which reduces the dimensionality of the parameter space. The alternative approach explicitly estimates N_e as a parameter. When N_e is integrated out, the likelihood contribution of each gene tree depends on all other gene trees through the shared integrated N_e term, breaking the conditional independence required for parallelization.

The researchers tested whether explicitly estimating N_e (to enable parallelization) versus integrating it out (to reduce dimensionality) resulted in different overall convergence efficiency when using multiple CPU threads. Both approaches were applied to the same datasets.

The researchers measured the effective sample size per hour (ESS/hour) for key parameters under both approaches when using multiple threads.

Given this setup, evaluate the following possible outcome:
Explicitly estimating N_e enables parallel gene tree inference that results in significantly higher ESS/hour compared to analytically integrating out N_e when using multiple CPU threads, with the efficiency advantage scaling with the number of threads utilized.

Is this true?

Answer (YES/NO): NO